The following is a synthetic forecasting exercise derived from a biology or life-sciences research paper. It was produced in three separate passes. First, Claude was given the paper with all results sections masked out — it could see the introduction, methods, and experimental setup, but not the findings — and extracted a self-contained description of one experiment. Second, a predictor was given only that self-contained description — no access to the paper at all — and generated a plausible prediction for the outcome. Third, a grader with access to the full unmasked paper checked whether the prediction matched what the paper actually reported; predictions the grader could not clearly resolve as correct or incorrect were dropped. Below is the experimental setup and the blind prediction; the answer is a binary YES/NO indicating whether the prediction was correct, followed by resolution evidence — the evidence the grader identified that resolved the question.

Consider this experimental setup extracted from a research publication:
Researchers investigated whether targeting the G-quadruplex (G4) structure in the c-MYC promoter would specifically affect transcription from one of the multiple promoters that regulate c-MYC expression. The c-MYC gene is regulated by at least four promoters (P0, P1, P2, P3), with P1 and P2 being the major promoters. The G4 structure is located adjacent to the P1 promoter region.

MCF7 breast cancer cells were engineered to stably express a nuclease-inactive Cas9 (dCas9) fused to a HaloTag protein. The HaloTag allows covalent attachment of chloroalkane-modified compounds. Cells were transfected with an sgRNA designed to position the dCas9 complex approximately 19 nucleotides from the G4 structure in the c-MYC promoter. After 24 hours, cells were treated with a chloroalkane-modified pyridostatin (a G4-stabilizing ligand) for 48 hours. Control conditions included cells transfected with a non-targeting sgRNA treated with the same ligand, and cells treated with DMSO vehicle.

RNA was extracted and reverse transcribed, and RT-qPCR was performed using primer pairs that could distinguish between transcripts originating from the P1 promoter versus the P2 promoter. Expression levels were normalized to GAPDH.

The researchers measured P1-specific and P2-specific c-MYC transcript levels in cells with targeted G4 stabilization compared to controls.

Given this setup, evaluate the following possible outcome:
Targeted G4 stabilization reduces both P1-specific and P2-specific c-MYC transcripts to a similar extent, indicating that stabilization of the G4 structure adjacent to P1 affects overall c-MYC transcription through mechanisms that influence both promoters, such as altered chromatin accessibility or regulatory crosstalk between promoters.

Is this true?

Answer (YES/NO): NO